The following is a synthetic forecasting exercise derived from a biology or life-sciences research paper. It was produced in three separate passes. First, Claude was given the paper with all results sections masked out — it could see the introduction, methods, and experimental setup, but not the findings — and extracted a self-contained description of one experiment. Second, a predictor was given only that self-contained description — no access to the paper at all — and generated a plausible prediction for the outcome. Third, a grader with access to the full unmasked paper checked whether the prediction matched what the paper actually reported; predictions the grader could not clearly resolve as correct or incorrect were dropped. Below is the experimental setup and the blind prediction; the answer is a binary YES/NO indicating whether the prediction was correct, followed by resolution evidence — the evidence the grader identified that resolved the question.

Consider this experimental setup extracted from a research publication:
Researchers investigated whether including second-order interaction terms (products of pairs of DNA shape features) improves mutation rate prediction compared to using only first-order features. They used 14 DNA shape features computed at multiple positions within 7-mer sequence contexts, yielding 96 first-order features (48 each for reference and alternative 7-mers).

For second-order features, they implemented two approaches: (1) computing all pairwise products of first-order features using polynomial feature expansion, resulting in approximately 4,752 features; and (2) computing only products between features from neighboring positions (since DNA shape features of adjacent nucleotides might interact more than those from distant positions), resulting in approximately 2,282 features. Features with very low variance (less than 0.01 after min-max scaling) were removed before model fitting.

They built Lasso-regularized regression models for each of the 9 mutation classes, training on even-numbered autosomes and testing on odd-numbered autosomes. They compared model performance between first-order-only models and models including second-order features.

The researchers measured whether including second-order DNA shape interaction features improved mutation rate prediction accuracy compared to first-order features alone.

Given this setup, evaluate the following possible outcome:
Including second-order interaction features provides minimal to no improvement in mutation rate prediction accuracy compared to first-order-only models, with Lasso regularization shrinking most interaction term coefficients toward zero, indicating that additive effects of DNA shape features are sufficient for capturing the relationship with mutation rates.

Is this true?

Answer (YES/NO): NO